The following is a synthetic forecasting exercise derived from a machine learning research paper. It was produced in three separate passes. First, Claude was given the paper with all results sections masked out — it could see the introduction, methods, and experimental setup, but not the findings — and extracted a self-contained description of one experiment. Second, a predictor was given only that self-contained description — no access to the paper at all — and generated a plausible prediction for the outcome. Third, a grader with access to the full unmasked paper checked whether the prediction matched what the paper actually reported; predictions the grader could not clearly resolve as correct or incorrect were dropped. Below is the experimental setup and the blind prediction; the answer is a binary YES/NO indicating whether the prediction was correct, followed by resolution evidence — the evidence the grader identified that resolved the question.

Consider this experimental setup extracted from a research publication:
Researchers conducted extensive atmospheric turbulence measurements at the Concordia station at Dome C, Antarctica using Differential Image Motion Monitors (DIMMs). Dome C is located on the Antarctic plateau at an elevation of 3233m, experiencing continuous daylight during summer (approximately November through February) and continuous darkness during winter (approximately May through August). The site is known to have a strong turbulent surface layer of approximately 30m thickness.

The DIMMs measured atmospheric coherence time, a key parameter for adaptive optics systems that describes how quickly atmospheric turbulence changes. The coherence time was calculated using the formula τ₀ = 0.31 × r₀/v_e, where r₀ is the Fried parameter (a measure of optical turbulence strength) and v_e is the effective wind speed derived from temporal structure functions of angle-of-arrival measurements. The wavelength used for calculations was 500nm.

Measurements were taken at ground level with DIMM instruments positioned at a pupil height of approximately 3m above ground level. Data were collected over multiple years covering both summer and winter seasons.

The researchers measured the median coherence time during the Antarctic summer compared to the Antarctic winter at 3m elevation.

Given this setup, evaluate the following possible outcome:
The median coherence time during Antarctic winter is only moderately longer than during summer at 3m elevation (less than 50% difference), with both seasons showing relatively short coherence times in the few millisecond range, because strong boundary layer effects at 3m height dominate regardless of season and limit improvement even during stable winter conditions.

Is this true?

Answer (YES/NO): NO